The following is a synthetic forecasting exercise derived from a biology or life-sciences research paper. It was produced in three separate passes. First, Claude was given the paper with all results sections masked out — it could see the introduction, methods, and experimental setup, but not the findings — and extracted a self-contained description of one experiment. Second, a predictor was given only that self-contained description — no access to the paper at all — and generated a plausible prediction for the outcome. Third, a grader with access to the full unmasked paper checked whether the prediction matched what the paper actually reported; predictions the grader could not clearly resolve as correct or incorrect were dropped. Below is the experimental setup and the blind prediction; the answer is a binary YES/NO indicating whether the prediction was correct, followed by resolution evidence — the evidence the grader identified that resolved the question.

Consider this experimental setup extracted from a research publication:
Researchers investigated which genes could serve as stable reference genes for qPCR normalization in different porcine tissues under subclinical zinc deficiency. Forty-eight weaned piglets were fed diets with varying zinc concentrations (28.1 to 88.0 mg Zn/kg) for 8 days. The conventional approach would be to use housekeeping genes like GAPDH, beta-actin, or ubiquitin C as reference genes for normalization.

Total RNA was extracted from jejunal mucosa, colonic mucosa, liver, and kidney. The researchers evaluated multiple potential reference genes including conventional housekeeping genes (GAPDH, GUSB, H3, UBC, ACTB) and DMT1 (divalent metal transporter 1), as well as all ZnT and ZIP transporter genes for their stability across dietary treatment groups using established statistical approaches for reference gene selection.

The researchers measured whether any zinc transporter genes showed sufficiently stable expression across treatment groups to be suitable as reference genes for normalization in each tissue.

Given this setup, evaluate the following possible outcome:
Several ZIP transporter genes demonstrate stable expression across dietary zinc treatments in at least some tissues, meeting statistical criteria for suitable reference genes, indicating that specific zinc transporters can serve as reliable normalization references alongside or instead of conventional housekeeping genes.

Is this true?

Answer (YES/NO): YES